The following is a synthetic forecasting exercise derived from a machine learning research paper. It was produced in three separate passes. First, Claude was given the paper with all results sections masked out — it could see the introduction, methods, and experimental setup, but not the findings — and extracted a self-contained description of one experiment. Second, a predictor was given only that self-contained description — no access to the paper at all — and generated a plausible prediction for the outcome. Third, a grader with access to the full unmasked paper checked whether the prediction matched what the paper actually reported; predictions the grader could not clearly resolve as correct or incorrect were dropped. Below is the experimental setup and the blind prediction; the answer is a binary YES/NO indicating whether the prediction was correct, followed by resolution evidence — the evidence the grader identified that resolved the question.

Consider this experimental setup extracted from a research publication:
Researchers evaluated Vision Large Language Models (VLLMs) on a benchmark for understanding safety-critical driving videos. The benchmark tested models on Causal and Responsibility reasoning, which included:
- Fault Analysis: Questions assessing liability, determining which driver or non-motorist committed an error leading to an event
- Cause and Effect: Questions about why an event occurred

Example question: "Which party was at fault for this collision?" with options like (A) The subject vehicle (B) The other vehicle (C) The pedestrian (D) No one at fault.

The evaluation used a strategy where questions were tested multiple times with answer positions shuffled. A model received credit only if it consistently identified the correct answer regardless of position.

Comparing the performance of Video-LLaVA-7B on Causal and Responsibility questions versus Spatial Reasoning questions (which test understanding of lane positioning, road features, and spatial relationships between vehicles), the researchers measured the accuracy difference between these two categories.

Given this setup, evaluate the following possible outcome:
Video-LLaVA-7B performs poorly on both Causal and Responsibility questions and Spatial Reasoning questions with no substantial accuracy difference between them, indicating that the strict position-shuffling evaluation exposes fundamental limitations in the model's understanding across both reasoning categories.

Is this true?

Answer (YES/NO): NO